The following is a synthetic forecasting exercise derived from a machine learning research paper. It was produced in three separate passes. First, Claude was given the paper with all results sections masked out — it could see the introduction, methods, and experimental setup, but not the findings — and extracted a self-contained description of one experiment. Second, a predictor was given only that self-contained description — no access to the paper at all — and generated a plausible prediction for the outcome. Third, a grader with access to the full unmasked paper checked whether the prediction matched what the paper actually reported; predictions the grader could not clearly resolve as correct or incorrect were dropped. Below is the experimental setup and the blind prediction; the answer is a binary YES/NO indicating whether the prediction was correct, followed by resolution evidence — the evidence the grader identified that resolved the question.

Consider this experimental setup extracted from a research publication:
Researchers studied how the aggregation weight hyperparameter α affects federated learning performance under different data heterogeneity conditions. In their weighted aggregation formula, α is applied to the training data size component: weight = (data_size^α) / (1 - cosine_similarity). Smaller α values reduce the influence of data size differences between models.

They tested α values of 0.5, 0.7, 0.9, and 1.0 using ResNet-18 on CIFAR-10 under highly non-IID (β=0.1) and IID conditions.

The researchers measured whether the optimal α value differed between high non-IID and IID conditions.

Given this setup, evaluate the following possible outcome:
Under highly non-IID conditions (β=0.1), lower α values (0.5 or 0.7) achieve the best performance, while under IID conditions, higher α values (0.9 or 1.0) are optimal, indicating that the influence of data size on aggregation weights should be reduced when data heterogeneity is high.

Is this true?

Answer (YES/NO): YES